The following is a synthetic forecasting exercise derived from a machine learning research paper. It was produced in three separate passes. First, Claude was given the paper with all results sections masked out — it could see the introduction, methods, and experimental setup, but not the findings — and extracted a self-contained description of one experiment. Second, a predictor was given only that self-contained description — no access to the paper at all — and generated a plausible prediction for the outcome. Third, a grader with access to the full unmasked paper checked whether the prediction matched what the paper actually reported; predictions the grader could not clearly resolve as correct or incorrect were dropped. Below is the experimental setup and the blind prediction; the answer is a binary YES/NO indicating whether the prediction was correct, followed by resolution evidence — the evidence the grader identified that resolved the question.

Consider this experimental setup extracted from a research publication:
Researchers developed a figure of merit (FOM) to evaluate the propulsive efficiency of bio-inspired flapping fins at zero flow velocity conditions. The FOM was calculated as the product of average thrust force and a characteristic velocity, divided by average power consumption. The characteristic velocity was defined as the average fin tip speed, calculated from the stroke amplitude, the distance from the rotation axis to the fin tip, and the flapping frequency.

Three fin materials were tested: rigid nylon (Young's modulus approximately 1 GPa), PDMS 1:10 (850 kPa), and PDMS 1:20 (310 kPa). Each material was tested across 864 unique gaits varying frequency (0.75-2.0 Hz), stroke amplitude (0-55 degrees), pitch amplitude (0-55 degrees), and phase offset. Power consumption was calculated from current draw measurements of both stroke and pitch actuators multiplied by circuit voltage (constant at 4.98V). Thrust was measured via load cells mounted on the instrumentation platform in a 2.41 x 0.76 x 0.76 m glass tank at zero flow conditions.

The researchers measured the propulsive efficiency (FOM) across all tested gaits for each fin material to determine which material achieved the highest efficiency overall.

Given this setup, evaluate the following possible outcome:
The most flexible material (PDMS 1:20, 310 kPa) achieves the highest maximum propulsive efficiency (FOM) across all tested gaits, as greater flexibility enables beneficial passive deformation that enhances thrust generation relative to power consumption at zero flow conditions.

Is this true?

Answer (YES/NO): NO